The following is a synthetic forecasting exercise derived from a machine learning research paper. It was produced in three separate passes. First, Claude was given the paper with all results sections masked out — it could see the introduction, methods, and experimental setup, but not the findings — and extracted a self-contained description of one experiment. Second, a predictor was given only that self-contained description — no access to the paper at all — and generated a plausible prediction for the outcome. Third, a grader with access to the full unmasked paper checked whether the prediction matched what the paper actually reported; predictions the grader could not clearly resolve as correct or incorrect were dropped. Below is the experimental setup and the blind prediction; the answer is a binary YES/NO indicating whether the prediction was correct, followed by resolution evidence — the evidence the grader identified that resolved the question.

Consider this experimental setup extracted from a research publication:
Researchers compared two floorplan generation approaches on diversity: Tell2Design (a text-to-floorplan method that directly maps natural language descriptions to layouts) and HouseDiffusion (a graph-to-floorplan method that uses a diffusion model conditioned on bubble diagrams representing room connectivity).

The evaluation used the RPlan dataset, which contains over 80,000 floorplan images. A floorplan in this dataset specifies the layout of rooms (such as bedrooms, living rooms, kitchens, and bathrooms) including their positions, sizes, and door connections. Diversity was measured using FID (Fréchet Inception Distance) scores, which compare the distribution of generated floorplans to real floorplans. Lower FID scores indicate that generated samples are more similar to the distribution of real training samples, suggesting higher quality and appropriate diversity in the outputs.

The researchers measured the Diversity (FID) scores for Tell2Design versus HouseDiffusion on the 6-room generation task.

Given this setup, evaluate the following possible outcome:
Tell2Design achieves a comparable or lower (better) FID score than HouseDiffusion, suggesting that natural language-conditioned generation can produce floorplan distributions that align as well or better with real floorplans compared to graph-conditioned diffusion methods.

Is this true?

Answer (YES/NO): NO